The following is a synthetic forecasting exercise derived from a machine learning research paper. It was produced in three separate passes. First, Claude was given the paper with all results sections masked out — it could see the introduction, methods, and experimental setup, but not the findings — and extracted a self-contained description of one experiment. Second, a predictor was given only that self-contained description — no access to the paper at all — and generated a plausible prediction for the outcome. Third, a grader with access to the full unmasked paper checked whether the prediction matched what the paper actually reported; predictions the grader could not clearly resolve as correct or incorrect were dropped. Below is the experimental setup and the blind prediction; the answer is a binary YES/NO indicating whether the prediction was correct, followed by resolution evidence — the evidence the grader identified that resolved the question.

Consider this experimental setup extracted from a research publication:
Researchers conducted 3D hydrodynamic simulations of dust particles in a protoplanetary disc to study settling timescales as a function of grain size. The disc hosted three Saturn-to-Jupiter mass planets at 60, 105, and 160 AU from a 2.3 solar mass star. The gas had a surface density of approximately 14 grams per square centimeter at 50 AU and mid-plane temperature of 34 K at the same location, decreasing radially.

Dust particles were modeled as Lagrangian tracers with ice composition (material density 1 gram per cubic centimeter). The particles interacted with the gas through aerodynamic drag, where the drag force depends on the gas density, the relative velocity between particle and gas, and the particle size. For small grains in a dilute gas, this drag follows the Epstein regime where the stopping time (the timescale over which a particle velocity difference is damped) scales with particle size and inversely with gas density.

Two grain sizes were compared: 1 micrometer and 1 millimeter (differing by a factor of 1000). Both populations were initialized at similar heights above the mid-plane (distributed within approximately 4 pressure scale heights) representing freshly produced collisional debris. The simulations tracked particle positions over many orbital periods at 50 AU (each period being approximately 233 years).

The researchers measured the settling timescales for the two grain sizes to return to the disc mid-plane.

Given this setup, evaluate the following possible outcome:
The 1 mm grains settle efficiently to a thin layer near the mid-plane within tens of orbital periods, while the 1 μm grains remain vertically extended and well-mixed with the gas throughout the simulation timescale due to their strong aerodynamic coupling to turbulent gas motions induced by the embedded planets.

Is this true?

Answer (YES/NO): NO